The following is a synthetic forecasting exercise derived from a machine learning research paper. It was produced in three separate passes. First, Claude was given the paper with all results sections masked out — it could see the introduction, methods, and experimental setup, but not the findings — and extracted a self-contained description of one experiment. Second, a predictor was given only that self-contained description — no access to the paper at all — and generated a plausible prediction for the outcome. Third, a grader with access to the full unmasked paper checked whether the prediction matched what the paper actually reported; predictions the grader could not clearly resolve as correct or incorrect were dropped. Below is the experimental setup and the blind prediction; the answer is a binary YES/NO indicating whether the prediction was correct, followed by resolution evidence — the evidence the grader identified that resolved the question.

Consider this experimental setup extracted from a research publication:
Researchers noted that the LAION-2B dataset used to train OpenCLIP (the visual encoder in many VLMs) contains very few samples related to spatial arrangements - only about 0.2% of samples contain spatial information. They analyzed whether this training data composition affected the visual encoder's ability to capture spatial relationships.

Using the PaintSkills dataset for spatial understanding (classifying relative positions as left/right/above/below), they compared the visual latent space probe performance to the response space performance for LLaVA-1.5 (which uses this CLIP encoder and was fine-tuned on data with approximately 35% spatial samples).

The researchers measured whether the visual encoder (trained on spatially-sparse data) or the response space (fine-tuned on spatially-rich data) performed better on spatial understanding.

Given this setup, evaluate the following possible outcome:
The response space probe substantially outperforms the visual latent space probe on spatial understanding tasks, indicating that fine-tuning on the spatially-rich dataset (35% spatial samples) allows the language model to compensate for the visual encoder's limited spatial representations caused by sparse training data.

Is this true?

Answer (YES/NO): YES